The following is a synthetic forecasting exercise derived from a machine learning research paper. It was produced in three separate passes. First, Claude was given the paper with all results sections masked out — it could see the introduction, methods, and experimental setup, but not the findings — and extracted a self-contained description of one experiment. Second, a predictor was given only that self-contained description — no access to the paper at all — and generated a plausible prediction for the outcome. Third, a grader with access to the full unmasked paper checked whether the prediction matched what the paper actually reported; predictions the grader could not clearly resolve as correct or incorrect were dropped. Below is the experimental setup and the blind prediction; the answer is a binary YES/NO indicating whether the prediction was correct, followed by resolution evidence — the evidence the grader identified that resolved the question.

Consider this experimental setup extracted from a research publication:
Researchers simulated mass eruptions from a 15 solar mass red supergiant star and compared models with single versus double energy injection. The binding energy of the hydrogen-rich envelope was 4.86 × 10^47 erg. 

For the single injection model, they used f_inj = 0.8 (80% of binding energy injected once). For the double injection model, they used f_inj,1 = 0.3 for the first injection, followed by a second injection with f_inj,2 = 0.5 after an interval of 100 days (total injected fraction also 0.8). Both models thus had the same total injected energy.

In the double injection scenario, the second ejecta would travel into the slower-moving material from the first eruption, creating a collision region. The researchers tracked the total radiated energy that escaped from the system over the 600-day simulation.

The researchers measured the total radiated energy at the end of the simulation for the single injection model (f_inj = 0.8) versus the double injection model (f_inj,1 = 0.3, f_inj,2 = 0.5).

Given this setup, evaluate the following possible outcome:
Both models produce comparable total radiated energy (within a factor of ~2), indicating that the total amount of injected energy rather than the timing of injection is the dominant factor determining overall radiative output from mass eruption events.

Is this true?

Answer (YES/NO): YES